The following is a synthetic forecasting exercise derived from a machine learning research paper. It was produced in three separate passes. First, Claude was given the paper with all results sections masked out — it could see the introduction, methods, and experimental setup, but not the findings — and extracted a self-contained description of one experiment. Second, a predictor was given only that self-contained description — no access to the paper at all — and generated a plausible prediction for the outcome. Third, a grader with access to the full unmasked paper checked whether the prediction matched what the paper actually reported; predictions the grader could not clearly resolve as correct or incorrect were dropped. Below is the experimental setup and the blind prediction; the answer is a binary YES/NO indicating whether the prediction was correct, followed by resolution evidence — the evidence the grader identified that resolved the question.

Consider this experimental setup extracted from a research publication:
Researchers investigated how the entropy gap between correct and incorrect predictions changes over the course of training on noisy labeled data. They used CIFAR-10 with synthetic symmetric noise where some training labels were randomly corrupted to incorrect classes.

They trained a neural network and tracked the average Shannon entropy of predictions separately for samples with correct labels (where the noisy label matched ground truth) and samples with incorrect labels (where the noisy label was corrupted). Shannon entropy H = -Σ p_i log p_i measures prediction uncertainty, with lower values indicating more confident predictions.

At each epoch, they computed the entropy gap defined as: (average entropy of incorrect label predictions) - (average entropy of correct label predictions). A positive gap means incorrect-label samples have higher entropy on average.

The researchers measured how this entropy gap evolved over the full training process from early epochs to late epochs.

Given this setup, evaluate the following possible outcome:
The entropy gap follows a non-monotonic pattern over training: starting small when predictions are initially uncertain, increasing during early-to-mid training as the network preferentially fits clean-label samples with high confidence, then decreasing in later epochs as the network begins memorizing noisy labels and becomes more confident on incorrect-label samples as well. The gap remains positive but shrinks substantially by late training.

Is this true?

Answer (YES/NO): YES